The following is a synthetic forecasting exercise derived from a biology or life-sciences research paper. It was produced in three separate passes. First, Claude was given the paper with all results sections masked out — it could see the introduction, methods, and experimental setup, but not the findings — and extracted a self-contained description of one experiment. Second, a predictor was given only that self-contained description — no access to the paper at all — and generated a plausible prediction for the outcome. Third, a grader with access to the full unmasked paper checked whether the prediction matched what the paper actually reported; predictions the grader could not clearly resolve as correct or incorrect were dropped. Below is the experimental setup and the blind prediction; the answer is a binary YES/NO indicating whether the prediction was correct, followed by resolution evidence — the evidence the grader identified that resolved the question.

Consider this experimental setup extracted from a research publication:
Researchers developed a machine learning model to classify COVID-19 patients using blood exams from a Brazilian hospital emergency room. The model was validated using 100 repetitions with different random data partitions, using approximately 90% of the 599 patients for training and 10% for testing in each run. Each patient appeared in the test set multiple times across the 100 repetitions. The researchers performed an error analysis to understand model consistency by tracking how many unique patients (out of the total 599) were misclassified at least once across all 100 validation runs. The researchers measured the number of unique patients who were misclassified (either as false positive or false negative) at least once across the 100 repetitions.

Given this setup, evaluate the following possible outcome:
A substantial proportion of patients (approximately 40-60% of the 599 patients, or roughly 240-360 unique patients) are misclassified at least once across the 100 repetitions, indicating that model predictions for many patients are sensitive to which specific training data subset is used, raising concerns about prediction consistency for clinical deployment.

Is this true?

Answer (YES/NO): NO